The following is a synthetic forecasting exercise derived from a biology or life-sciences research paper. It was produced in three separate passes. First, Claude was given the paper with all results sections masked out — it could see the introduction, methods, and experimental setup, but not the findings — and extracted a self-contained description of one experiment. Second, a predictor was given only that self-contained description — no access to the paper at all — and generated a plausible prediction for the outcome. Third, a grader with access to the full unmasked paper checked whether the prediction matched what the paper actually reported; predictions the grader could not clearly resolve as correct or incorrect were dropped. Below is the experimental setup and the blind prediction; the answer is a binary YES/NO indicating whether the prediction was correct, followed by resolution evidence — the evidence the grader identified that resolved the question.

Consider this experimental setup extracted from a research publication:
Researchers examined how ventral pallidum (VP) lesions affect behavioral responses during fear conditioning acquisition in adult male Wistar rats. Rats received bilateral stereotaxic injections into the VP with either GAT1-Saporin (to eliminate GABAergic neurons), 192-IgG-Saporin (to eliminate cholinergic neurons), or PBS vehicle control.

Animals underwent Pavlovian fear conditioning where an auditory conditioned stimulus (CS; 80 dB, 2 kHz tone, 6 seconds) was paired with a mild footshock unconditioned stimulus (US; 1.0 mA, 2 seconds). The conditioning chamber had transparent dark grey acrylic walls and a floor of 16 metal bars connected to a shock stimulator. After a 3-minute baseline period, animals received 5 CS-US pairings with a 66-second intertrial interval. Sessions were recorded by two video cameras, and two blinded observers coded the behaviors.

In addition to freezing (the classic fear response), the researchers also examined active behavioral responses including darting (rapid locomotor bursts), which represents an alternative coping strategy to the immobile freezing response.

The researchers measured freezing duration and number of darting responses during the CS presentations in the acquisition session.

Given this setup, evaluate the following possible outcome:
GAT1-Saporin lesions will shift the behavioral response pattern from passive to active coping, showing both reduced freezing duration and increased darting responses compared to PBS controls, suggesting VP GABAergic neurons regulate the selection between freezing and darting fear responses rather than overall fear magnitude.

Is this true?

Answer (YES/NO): YES